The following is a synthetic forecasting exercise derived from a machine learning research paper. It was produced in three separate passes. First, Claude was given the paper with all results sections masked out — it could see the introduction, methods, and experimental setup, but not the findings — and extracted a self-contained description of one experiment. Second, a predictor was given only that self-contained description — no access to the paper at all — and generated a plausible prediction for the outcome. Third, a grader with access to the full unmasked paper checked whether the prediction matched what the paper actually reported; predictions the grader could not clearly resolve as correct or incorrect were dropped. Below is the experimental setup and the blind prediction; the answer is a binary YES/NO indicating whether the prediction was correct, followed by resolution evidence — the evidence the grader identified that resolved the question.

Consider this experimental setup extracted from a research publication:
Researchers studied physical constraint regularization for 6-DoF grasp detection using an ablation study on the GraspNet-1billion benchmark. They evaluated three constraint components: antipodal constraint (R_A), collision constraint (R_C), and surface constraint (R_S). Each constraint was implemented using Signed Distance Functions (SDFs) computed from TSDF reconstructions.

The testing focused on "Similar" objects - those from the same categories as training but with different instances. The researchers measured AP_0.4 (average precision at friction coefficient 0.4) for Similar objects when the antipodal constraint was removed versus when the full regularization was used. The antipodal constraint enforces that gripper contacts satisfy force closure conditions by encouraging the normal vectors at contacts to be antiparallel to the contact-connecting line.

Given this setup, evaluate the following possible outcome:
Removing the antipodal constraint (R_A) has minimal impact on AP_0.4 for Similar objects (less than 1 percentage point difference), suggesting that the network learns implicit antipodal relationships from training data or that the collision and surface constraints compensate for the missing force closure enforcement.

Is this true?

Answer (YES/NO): YES